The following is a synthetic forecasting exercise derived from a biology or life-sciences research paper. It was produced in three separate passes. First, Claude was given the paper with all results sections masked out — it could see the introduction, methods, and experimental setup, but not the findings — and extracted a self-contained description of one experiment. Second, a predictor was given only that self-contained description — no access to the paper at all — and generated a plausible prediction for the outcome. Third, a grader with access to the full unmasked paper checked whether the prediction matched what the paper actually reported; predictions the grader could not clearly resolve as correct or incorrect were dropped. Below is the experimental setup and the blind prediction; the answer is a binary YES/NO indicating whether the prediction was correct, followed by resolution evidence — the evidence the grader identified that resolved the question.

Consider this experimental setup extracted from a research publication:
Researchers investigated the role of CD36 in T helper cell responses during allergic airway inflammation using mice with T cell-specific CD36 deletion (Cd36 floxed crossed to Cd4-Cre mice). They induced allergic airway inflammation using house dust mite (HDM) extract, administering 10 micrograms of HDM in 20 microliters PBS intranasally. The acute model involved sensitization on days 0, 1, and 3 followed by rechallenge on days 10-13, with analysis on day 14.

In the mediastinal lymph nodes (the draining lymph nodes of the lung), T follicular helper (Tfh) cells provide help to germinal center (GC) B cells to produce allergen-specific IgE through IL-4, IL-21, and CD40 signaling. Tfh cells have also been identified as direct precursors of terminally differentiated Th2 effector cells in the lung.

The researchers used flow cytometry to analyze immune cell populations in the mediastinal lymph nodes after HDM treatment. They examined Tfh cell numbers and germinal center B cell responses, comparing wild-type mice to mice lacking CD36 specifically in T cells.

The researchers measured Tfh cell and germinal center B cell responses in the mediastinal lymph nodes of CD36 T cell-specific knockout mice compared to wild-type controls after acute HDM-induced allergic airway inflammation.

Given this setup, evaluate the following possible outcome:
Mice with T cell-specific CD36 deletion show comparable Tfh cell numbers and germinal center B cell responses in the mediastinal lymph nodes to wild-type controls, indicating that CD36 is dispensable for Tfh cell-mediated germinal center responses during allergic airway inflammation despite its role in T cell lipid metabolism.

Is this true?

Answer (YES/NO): NO